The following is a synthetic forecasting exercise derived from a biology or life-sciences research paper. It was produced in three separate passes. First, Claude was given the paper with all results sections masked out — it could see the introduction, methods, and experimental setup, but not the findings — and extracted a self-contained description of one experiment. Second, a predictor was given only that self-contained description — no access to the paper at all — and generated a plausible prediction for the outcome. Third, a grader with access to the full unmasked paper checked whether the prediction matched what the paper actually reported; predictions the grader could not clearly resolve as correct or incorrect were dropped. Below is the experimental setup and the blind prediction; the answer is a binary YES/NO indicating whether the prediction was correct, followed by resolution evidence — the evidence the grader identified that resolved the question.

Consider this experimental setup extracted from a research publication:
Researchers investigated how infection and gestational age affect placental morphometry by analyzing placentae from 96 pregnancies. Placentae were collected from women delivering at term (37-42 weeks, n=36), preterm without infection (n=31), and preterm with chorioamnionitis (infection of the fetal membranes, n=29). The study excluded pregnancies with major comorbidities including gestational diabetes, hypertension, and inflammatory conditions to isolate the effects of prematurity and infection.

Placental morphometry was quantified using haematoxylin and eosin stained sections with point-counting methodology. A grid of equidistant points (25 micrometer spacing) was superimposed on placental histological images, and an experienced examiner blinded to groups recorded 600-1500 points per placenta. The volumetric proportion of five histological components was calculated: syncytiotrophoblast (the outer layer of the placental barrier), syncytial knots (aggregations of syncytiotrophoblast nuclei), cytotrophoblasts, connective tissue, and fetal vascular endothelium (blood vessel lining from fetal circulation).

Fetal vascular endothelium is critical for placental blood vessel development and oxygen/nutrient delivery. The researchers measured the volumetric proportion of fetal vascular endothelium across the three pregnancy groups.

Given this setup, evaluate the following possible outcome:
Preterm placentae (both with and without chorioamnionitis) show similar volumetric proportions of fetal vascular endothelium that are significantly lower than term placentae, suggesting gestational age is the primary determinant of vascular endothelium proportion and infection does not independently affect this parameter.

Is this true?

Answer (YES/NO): NO